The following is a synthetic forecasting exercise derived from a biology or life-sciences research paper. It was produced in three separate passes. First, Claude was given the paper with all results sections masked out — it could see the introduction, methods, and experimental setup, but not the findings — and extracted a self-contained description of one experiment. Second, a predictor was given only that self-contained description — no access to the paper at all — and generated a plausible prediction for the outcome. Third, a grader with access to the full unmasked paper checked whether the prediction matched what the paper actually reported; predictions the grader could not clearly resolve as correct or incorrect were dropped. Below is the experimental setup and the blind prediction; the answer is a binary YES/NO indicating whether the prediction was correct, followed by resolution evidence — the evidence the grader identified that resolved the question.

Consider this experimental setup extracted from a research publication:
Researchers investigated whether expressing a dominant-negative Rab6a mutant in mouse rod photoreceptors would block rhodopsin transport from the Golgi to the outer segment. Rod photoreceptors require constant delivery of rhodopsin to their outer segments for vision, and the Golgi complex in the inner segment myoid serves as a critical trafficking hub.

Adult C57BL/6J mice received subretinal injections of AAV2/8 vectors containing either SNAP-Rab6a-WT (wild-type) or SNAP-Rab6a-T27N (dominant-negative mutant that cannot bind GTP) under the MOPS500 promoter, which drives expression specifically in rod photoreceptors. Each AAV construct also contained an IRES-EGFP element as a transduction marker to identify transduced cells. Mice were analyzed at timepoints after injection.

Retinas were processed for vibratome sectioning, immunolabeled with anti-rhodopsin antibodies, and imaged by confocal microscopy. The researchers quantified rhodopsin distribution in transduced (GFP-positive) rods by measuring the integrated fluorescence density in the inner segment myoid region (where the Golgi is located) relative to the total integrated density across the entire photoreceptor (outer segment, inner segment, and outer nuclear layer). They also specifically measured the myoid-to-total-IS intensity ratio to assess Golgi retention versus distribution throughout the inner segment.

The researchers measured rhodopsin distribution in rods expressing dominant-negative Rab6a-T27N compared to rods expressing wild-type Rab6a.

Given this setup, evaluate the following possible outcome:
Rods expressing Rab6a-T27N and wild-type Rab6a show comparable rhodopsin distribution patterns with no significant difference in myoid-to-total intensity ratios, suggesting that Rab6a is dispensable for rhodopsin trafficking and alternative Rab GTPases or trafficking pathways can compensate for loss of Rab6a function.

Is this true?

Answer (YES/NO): NO